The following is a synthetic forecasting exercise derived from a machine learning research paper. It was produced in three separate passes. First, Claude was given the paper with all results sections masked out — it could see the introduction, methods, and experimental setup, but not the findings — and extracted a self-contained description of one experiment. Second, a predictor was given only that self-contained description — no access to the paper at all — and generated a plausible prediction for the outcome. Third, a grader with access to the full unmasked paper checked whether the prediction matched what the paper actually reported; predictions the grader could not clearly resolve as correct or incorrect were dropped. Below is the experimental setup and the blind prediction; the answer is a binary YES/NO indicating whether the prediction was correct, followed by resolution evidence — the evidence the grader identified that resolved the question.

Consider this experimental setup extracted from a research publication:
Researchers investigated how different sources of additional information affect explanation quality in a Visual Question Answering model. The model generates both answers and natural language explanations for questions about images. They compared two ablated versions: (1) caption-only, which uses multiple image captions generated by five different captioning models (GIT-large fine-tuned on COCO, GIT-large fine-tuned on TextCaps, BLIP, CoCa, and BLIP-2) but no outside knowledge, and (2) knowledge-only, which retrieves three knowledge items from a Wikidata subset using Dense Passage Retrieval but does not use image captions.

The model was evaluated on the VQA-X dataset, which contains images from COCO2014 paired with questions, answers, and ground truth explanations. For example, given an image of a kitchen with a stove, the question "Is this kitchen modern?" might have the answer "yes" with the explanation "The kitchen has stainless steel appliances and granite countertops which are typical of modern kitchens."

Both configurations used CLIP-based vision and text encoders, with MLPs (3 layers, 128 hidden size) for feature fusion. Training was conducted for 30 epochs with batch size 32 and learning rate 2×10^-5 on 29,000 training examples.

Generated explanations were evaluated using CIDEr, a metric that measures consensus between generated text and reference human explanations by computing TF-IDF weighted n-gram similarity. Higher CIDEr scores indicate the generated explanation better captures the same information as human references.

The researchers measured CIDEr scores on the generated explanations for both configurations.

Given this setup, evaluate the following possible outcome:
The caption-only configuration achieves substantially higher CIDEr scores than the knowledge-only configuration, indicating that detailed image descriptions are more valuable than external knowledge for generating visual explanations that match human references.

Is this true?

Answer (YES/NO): NO